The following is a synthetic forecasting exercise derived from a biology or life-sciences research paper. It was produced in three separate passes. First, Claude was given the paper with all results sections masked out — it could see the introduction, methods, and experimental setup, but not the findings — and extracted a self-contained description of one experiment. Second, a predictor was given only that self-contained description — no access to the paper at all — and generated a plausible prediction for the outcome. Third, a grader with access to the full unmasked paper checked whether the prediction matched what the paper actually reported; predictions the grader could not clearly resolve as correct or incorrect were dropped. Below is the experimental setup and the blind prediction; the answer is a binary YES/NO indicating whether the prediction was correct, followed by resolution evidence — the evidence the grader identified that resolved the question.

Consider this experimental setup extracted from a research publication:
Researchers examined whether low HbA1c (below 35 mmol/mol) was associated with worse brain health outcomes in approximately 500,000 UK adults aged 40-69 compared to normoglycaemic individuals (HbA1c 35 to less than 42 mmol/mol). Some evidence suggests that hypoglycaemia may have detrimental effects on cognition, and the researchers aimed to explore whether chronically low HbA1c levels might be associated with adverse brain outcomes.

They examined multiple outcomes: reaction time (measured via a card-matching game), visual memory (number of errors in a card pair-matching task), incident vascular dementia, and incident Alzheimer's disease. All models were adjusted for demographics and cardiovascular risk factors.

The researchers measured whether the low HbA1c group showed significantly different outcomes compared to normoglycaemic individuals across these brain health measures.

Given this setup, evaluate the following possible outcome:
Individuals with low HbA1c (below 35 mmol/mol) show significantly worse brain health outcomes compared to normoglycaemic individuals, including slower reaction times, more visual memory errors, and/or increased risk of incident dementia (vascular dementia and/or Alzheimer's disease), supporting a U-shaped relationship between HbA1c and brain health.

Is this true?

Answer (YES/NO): NO